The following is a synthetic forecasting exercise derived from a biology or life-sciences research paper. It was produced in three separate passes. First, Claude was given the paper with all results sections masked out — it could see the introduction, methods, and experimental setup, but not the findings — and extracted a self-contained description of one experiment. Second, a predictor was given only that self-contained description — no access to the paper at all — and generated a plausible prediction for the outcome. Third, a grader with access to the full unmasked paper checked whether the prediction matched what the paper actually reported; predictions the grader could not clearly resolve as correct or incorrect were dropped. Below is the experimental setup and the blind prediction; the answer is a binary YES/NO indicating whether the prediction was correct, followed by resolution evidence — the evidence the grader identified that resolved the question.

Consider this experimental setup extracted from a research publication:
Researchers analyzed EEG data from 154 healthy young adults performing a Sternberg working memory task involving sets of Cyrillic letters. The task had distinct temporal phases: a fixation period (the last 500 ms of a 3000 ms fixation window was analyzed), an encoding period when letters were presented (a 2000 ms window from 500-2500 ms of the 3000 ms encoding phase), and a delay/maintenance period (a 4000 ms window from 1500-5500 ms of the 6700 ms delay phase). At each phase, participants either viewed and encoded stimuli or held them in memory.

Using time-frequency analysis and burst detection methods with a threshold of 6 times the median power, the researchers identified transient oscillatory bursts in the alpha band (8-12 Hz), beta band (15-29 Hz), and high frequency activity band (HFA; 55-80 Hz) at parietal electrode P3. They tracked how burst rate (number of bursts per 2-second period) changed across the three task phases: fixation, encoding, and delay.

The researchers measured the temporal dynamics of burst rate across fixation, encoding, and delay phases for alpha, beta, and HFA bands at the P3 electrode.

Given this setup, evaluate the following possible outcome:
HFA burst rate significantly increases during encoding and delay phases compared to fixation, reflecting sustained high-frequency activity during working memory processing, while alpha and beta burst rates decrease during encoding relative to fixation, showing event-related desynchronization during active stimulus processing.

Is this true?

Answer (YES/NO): NO